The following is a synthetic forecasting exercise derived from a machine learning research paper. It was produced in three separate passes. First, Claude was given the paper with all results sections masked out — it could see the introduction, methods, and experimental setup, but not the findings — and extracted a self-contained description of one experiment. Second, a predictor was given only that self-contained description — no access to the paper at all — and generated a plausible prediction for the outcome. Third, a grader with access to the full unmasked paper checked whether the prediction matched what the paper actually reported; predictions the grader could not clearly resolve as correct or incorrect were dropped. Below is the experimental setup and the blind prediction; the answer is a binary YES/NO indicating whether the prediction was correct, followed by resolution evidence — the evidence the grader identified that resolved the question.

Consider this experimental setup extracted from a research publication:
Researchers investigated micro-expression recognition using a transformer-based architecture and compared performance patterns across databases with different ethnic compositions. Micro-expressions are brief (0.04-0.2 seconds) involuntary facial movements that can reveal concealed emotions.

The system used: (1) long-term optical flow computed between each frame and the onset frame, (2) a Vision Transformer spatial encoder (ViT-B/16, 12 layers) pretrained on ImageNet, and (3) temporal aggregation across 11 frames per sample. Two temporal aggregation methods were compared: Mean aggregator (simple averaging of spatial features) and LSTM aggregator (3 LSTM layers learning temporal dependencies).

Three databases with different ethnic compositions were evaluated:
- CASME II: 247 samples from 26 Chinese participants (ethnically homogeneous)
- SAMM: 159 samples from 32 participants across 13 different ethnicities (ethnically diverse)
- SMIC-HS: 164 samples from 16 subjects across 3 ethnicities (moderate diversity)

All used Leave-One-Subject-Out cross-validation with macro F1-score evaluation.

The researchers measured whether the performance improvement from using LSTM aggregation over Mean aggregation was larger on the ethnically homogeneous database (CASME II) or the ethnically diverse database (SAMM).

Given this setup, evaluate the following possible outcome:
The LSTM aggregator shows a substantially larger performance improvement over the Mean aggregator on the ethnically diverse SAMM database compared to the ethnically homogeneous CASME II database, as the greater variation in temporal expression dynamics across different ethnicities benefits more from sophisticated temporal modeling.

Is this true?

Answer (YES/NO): YES